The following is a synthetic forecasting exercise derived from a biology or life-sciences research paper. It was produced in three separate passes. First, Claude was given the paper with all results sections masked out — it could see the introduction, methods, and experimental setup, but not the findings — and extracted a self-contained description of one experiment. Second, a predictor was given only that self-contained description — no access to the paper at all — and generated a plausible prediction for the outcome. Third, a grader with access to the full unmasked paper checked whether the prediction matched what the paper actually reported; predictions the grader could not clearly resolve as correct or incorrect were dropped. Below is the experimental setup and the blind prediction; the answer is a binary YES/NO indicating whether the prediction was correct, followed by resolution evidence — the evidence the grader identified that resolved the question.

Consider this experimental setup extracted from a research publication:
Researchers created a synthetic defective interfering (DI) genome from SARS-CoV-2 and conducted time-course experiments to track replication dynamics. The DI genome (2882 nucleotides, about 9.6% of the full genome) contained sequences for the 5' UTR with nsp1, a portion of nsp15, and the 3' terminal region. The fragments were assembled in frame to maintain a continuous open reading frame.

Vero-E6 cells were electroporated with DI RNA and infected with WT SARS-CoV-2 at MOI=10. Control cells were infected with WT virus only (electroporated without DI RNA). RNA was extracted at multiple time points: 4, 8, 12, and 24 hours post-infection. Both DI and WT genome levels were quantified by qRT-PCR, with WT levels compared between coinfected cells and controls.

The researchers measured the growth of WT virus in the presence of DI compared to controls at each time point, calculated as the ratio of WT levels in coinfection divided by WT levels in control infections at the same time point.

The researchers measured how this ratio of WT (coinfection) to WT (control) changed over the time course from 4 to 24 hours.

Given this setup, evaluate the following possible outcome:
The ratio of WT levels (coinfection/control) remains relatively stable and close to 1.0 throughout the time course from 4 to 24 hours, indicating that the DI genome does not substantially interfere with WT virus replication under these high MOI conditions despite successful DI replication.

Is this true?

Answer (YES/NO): NO